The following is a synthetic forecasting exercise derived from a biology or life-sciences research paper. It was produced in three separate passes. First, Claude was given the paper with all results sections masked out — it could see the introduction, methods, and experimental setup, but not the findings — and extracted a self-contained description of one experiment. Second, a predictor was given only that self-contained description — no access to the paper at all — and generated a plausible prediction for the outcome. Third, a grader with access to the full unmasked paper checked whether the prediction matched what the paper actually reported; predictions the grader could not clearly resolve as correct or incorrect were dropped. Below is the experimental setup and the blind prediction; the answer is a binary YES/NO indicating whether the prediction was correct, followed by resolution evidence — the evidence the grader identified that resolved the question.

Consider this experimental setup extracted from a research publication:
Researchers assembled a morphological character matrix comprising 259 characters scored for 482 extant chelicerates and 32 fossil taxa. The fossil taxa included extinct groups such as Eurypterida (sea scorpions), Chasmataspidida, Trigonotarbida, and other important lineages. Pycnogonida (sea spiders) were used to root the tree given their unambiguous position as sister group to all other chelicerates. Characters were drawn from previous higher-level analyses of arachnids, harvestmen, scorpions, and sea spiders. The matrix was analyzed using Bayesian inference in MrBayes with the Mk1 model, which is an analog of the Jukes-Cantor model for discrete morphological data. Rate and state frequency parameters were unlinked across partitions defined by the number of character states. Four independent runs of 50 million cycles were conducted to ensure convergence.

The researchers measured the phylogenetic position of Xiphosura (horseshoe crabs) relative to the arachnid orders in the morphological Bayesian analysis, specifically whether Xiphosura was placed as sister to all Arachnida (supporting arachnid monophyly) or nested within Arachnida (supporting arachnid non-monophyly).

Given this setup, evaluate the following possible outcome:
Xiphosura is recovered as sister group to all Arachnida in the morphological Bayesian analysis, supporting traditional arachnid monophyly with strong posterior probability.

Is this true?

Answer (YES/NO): NO